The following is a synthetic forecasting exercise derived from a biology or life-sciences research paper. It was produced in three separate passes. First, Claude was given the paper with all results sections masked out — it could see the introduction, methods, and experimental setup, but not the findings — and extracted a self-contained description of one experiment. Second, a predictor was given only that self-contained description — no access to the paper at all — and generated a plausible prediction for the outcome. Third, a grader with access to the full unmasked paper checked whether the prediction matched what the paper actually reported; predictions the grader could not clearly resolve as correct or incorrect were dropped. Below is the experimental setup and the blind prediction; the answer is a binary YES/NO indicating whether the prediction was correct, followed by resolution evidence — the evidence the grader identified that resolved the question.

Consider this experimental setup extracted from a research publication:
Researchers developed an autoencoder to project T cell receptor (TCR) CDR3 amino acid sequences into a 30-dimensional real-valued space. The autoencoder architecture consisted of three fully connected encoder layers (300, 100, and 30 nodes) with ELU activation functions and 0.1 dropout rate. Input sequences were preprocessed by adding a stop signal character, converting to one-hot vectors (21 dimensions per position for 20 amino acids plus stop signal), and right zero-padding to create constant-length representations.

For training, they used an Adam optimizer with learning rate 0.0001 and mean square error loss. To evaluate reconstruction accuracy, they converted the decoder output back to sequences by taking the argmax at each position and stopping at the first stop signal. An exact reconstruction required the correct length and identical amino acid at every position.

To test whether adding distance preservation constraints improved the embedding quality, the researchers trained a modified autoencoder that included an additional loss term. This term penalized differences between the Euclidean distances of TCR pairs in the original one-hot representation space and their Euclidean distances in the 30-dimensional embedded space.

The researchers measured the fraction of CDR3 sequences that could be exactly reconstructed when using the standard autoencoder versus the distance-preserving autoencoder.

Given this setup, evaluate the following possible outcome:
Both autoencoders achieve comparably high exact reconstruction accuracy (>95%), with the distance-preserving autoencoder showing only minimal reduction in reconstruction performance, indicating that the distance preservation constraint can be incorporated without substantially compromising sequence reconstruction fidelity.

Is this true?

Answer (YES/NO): NO